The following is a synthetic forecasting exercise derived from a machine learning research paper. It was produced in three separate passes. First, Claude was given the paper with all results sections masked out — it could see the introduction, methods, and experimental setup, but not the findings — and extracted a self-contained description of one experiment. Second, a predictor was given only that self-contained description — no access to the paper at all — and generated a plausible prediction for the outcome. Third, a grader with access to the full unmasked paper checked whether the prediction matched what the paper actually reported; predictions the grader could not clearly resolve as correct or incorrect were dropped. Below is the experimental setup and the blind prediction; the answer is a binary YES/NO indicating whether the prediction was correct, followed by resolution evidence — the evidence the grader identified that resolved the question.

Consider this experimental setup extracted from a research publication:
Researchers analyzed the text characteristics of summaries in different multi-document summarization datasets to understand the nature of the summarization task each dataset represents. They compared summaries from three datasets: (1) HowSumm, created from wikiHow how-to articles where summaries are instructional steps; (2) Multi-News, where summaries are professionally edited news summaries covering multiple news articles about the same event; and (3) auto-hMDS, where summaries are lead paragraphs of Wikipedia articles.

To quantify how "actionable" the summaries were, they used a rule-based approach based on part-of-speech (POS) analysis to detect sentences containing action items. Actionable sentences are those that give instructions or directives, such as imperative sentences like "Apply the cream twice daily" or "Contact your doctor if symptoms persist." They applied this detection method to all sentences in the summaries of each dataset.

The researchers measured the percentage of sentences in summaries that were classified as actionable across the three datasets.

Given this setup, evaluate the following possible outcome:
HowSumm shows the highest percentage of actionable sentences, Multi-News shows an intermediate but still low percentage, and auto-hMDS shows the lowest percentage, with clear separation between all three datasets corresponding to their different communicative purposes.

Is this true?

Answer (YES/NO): NO